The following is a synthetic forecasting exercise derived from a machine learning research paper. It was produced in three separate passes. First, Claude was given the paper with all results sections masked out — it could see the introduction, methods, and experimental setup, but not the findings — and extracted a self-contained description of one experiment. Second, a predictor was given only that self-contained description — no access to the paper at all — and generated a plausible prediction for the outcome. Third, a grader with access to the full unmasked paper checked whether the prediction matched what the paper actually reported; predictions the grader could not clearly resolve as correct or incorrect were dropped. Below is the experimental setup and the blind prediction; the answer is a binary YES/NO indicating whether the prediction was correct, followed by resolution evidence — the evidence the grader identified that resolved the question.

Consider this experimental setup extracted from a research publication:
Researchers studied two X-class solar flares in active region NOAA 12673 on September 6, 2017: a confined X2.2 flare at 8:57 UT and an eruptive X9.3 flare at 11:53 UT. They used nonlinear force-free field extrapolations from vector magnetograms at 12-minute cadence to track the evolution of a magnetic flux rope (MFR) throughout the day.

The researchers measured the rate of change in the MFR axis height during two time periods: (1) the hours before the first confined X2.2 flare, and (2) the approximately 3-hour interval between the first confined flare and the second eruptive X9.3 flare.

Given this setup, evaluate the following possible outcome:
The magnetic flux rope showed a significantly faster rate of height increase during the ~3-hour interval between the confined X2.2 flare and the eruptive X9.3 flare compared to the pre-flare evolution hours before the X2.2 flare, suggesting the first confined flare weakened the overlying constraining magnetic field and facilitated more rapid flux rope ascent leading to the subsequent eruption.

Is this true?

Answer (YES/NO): YES